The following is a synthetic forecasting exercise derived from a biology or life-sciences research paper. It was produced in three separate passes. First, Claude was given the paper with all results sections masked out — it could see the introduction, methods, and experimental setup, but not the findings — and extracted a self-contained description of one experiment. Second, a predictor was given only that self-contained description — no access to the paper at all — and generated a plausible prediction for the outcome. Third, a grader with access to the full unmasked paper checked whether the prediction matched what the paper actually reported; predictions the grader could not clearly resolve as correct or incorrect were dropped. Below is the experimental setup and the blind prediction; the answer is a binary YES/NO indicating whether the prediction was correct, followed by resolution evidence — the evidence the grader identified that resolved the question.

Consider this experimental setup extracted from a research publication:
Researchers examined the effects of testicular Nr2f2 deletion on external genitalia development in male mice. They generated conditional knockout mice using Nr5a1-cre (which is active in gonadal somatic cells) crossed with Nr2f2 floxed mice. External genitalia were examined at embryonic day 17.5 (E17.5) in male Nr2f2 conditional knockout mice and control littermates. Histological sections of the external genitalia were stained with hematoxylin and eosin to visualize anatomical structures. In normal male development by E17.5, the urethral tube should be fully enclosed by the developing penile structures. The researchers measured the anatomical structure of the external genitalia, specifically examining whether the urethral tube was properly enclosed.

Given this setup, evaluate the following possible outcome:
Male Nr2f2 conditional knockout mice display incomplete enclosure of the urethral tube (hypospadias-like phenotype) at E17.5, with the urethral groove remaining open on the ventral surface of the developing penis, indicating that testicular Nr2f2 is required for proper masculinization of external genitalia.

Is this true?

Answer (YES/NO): YES